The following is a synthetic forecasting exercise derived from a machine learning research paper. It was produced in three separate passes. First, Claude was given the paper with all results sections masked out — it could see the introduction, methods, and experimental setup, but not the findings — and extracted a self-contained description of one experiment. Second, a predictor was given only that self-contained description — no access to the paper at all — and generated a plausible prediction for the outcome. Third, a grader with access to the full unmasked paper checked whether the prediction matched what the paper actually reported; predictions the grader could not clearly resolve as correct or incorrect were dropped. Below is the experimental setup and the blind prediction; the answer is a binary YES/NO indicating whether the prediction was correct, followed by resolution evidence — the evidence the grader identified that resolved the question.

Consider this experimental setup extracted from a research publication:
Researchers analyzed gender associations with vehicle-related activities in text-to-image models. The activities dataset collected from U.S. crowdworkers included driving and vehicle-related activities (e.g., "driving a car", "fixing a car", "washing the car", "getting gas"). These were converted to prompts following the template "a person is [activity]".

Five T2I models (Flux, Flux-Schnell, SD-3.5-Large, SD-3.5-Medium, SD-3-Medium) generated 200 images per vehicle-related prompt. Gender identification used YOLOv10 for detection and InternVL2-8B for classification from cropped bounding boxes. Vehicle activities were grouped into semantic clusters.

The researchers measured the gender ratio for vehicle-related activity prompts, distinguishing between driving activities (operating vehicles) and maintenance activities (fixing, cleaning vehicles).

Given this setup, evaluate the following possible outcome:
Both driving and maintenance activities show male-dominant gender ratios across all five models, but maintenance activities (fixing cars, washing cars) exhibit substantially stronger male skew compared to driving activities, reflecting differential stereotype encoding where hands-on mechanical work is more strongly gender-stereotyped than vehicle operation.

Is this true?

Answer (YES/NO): NO